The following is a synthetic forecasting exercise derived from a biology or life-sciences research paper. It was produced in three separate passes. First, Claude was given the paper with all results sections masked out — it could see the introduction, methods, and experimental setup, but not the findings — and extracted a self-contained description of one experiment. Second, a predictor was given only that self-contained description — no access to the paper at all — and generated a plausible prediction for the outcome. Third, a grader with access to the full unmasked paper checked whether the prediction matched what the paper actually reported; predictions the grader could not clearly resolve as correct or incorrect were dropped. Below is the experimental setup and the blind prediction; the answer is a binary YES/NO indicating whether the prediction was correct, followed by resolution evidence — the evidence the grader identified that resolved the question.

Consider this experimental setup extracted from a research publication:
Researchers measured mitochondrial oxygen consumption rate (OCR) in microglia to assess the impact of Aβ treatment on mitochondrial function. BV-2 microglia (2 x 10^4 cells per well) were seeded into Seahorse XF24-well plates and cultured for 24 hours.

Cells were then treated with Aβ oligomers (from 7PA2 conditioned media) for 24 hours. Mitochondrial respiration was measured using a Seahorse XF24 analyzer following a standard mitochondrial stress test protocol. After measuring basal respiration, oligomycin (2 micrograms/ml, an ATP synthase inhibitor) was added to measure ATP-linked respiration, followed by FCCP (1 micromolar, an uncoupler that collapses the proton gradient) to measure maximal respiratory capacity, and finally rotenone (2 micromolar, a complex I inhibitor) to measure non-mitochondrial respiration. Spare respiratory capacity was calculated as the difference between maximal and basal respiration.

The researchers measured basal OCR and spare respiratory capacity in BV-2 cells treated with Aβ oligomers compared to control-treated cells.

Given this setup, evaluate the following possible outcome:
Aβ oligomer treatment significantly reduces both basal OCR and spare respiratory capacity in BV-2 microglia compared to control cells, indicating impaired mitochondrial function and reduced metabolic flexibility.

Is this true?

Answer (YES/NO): YES